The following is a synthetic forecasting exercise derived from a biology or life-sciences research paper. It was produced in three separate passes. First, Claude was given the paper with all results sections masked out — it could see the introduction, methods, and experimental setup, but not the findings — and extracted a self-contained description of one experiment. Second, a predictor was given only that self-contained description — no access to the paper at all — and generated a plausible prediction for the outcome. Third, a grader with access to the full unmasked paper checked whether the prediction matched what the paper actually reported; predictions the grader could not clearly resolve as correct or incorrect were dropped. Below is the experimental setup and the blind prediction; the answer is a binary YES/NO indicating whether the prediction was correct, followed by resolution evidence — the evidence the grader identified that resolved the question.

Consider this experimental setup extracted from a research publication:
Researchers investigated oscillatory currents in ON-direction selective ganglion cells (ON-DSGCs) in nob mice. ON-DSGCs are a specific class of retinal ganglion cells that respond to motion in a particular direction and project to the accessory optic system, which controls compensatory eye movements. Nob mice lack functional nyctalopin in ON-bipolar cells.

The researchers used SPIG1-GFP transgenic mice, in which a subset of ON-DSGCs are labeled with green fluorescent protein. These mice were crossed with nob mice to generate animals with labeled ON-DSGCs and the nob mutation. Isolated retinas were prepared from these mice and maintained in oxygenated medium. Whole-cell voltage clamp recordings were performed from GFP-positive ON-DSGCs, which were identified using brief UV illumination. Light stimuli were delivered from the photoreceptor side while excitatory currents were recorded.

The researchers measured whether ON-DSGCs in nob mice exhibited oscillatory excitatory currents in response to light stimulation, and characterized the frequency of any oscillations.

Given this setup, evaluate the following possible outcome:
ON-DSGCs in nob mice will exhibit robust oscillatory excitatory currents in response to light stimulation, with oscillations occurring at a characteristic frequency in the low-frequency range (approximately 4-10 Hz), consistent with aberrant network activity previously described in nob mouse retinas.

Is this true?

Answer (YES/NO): NO